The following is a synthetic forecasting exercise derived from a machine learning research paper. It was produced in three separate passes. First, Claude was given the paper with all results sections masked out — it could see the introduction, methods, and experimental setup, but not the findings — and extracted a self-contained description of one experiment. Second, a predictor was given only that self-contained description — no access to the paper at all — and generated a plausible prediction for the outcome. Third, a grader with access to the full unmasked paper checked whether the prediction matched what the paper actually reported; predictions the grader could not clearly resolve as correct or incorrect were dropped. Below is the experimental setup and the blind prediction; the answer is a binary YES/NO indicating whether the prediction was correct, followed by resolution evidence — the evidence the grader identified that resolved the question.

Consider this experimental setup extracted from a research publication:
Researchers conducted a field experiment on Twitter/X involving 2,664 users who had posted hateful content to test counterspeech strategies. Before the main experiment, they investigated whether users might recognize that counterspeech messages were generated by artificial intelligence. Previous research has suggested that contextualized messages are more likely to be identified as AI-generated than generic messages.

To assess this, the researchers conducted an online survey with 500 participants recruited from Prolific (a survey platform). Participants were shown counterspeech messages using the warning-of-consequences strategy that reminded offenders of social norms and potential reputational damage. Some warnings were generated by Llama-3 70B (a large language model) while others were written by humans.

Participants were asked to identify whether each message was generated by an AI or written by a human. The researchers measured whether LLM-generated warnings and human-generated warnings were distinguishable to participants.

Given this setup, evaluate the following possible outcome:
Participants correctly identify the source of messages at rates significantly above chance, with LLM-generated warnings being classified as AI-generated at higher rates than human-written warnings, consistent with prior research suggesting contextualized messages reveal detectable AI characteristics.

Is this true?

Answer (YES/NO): NO